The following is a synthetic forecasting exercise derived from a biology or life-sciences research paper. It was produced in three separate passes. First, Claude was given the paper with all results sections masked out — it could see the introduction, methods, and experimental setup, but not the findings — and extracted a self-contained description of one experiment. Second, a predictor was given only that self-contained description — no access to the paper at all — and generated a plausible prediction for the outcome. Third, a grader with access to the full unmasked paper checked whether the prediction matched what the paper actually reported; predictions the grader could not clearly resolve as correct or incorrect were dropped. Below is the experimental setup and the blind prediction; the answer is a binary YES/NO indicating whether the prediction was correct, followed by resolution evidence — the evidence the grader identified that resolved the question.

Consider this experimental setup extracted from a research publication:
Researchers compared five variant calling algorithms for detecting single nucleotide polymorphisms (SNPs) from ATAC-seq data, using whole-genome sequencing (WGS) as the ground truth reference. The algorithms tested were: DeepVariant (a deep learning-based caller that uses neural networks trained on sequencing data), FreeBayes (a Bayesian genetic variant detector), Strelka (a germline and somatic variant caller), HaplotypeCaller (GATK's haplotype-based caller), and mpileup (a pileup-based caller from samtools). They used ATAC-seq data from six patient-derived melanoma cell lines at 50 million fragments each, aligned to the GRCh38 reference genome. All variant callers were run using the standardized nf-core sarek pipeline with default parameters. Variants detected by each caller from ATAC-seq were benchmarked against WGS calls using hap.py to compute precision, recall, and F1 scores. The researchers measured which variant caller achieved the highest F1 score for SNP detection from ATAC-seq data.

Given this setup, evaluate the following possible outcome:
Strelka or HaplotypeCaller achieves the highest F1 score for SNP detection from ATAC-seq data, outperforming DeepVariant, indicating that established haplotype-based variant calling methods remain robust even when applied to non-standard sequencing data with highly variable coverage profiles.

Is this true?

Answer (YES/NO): YES